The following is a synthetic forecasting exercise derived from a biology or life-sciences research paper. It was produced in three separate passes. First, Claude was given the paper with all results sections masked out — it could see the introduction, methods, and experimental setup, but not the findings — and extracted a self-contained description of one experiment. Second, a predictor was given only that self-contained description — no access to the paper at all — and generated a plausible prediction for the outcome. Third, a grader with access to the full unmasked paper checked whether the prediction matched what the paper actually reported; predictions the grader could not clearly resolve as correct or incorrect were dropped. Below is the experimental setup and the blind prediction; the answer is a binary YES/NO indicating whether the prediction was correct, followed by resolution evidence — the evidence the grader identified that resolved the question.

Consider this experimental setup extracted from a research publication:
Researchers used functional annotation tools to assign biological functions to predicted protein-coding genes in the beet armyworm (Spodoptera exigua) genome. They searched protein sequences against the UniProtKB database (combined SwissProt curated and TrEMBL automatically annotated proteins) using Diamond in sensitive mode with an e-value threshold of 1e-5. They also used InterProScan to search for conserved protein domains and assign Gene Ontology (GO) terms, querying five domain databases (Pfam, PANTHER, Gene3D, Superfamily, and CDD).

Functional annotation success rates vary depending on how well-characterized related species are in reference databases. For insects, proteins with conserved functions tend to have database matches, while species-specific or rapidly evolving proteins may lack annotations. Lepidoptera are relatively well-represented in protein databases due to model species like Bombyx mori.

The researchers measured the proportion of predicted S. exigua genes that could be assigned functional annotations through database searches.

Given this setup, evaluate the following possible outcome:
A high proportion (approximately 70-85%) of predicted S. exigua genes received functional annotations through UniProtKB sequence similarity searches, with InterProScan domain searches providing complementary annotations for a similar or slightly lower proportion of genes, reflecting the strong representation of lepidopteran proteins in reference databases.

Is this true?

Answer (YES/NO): NO